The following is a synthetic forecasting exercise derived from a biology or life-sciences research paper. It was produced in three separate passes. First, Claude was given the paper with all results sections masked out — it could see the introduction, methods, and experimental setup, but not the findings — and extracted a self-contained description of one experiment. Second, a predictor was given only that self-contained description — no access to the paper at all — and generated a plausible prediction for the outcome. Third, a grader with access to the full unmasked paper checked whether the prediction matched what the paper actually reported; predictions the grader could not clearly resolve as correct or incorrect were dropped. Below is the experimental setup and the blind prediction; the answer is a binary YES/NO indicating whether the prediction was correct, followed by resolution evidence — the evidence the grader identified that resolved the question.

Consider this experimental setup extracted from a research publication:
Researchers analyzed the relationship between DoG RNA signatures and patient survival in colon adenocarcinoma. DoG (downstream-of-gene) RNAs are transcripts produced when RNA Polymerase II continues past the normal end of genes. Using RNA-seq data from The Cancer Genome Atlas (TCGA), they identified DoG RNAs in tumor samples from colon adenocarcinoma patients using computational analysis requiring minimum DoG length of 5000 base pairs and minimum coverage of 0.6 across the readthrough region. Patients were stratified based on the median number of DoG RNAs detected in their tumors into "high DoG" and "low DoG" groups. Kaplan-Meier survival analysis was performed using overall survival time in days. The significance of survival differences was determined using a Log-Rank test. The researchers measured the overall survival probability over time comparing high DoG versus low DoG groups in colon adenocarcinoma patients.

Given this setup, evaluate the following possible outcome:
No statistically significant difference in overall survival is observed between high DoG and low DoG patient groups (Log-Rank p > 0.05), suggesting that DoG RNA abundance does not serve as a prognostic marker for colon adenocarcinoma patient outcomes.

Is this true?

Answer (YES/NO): NO